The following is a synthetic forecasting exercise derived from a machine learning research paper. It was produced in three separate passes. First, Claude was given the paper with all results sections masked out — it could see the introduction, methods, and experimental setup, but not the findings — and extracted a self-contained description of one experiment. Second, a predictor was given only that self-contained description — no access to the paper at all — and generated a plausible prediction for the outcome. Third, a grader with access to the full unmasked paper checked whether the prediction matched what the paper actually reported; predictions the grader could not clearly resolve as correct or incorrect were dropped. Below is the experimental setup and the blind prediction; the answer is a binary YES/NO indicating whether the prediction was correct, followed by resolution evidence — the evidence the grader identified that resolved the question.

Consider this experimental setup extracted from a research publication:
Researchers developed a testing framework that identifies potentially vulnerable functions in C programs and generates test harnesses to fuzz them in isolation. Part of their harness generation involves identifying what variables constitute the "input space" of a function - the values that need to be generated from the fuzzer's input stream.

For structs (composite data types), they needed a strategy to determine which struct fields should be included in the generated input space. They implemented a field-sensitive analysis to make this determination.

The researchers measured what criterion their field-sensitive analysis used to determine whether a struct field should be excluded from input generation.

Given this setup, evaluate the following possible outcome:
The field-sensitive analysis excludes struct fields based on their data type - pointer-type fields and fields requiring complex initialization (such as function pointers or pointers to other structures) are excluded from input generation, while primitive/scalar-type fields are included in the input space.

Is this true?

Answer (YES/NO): NO